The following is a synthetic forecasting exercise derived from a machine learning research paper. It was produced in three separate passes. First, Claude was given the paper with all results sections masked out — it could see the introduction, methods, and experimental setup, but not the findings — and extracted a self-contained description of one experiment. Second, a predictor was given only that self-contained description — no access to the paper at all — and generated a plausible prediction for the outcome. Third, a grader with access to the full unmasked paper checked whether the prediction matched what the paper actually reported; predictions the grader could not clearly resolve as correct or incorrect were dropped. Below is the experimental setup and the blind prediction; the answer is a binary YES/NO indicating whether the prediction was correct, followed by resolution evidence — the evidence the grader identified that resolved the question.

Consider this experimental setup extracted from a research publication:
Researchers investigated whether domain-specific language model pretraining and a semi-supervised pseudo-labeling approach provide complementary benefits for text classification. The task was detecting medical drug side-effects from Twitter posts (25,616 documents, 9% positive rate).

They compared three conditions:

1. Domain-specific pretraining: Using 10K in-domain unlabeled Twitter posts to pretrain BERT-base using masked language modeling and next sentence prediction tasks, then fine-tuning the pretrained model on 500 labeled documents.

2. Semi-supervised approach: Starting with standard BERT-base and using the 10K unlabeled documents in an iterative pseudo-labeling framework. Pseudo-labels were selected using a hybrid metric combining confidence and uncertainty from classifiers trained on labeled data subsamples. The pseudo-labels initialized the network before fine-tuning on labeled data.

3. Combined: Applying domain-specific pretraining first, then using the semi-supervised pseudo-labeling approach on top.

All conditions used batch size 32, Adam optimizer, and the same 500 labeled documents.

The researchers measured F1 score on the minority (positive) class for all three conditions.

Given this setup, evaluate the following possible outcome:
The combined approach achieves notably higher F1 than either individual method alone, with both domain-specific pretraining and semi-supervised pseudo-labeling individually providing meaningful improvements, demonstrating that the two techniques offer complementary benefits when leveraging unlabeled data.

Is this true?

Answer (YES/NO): NO